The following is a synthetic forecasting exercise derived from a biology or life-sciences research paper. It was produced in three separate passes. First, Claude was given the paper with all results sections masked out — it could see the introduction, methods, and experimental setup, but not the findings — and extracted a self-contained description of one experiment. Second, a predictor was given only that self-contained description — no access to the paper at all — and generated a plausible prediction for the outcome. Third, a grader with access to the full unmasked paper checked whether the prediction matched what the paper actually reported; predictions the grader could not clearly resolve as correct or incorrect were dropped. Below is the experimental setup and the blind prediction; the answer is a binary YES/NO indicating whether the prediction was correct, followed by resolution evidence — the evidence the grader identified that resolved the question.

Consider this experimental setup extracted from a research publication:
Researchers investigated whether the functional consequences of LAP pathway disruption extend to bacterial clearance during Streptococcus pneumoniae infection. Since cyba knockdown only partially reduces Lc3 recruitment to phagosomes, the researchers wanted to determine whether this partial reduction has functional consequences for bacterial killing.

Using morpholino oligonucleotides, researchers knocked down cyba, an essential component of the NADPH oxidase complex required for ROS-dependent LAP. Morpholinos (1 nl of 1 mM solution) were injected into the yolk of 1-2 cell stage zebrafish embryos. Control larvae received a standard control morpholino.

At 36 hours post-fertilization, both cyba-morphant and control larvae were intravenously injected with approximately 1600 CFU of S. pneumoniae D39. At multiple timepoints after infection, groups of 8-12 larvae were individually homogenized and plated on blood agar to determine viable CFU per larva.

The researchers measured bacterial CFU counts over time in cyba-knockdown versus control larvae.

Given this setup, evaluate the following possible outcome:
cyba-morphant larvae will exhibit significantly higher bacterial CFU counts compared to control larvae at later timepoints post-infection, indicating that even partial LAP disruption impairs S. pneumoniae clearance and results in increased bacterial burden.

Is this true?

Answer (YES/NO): YES